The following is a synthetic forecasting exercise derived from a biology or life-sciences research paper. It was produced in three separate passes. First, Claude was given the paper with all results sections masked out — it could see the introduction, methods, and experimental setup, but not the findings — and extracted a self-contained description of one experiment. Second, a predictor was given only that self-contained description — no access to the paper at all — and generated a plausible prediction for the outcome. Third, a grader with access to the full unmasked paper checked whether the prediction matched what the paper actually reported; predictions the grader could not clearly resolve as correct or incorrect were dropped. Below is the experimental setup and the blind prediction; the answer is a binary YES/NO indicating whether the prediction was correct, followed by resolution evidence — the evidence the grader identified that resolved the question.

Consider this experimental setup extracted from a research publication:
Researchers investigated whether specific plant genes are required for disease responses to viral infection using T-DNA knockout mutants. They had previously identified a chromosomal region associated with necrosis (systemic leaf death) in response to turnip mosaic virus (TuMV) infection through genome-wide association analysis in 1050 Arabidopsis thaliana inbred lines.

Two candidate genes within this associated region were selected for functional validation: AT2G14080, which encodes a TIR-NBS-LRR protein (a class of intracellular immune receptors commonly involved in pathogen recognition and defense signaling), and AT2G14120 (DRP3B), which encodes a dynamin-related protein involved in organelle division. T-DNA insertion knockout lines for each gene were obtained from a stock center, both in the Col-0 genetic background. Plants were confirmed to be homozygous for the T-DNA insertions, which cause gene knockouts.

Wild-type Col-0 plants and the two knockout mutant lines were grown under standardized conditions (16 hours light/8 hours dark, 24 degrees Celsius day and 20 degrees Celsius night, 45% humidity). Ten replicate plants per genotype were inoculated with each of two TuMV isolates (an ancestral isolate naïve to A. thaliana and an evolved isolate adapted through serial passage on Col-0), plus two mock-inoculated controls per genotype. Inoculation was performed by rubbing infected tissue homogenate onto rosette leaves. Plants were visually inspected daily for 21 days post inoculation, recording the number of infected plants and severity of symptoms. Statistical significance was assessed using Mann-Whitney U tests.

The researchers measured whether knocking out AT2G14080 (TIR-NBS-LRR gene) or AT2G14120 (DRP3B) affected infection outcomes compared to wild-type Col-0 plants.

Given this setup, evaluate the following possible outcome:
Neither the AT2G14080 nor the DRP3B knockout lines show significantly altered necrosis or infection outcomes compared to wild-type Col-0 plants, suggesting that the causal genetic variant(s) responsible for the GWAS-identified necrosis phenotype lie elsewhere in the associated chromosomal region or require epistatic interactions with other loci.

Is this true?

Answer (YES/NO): NO